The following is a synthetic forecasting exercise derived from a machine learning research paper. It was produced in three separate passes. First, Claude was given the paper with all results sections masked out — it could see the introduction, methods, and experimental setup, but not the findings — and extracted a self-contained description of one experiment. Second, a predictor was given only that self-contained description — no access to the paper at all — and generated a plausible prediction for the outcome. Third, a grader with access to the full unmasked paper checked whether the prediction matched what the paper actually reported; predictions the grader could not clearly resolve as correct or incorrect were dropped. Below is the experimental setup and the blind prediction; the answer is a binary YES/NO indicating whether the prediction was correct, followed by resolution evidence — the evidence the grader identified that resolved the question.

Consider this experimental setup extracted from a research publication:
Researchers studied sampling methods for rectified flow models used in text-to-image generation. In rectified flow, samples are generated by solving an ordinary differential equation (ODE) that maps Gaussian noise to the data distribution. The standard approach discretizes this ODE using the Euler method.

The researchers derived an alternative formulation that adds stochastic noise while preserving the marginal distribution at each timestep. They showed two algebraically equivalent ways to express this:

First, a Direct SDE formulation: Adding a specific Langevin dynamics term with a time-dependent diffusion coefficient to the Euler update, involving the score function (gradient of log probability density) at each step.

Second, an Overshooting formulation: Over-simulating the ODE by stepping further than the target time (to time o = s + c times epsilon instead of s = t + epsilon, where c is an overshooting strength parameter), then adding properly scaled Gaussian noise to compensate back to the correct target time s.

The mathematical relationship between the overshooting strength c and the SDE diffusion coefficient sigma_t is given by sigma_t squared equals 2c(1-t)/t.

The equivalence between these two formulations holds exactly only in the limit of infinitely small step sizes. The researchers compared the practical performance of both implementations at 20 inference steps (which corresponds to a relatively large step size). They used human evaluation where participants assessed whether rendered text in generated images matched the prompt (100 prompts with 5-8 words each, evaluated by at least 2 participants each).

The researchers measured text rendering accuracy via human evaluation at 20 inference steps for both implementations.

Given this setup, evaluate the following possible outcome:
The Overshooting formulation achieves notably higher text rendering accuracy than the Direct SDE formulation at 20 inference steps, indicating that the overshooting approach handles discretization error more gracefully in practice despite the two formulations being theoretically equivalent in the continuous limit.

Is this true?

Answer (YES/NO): YES